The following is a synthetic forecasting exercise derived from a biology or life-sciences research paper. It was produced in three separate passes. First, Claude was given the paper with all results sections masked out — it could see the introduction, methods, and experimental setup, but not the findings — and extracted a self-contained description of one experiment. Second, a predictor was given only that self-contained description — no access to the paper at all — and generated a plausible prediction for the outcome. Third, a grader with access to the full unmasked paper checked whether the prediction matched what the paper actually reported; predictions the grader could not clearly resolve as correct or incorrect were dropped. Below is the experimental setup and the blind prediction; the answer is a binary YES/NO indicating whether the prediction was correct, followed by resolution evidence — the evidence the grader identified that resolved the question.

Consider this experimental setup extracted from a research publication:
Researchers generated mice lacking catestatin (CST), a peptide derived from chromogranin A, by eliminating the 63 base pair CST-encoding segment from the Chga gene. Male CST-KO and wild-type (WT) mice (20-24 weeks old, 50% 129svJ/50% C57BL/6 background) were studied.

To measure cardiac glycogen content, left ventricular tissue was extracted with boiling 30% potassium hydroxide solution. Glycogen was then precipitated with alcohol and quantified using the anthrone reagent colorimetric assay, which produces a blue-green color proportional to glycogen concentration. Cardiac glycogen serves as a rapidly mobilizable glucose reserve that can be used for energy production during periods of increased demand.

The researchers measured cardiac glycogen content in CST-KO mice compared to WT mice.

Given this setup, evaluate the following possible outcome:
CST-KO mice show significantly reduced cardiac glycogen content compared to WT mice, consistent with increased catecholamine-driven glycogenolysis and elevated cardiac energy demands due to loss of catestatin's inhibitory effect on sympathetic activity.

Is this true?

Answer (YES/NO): YES